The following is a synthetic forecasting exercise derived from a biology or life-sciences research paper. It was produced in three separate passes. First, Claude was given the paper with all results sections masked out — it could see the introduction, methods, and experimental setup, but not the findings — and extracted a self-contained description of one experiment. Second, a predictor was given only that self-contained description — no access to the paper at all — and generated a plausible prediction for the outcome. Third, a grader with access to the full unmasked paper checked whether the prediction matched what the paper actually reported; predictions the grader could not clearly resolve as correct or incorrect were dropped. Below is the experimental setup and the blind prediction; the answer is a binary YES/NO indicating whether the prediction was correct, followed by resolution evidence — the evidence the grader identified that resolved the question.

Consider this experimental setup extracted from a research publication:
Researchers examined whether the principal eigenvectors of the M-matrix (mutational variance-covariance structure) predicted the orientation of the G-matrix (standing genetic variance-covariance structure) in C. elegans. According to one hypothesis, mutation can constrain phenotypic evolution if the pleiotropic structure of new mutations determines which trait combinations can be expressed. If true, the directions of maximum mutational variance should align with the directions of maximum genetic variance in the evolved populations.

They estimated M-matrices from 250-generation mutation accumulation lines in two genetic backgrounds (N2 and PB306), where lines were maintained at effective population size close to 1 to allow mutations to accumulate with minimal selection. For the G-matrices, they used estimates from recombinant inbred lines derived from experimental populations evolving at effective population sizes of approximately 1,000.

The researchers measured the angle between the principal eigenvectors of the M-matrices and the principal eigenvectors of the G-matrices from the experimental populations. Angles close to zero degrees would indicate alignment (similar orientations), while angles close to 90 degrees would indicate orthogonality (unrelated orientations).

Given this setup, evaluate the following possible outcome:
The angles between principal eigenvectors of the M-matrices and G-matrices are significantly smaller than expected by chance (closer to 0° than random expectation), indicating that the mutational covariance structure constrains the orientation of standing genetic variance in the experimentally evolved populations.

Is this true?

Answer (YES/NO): NO